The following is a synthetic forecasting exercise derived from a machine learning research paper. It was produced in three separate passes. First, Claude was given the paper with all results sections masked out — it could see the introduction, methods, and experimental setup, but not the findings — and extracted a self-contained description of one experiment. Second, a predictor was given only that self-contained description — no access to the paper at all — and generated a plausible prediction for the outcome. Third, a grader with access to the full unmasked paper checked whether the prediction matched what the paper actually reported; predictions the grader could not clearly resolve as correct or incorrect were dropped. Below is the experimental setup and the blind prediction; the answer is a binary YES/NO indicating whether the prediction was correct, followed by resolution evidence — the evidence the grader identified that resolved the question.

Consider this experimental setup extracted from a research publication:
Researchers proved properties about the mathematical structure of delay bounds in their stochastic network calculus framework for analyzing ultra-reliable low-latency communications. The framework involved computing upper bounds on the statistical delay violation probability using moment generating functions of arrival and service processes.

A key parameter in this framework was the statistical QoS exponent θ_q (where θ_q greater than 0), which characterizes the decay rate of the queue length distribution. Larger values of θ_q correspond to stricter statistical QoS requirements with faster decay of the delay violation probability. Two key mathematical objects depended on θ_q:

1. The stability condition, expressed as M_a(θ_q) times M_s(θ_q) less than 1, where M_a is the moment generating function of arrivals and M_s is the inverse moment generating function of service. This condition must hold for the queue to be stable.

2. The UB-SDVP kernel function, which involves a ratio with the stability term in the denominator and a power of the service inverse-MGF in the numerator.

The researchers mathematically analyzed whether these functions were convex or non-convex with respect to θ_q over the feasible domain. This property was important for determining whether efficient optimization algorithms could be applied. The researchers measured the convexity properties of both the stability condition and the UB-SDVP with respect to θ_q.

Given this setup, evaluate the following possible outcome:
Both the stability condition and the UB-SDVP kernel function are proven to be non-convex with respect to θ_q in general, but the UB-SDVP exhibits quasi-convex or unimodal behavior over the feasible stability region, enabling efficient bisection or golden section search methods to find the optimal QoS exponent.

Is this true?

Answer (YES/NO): NO